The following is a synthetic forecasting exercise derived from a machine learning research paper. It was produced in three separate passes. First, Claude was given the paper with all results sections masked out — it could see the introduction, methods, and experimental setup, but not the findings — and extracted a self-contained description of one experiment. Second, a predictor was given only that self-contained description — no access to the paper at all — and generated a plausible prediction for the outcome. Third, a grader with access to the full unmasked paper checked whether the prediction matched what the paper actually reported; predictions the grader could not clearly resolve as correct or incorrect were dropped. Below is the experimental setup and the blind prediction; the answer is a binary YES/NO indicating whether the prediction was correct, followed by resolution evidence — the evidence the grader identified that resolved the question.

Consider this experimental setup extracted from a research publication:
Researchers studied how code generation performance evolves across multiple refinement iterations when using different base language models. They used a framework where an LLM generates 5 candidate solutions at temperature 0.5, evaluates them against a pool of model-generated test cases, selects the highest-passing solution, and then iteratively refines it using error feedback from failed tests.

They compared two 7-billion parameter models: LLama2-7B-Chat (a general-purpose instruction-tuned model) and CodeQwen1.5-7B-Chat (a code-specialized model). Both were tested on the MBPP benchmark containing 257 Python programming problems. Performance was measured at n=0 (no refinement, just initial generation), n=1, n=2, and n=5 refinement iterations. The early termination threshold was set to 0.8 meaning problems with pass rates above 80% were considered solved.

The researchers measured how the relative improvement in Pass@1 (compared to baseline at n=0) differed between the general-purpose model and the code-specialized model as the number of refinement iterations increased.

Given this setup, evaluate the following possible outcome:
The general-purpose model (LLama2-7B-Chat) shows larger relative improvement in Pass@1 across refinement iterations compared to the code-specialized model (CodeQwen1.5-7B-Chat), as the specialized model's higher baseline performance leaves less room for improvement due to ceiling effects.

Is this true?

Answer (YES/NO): YES